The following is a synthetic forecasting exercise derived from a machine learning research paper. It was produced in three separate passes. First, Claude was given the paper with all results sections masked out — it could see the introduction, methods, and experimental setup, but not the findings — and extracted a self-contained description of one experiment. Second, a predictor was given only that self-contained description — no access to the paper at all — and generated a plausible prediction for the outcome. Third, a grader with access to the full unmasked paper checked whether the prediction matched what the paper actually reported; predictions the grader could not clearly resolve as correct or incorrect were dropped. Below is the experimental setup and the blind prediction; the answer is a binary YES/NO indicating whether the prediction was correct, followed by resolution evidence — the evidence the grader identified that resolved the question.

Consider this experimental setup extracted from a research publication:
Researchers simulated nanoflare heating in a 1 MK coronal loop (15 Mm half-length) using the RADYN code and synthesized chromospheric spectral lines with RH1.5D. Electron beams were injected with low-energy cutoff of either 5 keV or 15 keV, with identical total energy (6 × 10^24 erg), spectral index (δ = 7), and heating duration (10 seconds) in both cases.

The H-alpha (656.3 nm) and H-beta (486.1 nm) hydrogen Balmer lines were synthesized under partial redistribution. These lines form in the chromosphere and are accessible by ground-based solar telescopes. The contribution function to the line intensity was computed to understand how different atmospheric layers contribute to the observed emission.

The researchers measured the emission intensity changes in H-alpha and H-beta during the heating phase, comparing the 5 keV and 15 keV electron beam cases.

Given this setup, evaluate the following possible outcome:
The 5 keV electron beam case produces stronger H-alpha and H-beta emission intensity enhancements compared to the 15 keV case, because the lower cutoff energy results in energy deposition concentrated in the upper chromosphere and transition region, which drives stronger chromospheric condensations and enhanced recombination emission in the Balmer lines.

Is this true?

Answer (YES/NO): NO